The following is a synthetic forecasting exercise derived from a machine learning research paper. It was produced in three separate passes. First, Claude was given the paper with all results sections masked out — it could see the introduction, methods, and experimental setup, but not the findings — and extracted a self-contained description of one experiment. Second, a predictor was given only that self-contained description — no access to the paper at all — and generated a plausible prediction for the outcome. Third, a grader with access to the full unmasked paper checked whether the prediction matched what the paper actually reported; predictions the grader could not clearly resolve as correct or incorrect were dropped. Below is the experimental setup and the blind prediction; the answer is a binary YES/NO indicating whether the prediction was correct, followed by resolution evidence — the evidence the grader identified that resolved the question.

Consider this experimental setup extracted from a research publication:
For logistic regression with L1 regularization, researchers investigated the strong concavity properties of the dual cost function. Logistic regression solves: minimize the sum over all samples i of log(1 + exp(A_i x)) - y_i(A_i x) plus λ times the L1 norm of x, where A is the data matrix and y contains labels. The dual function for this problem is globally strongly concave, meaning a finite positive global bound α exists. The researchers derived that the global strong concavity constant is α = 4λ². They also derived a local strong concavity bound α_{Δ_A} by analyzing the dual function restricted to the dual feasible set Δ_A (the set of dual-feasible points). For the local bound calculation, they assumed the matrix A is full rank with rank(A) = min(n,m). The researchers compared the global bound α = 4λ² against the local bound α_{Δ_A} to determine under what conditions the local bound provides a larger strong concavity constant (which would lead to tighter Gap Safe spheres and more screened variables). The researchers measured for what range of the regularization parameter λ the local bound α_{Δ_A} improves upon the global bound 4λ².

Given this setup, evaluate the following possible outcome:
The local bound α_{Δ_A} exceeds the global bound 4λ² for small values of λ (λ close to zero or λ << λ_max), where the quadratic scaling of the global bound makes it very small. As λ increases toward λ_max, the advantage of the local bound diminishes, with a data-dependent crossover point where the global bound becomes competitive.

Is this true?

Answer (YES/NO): YES